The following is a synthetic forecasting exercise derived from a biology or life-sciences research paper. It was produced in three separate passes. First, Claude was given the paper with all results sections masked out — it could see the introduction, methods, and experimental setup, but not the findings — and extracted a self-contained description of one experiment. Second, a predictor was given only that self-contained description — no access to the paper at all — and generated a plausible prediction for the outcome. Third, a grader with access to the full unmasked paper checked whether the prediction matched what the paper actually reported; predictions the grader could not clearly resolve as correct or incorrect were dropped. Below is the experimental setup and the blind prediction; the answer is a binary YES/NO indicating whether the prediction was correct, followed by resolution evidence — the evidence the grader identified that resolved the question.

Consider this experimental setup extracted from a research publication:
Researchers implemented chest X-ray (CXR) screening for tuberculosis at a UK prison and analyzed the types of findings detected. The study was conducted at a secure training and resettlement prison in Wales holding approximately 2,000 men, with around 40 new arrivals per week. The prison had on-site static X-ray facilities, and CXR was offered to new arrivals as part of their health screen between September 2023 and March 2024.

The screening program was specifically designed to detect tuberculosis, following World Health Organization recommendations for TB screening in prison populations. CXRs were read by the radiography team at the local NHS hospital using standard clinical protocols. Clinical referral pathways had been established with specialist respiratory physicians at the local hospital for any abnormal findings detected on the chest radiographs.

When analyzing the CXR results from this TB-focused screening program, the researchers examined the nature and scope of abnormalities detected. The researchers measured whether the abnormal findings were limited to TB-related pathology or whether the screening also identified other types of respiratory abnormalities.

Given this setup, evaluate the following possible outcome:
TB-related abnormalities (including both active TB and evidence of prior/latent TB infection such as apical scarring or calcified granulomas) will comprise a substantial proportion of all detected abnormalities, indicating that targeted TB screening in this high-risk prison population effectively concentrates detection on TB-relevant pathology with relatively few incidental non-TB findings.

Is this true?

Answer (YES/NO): NO